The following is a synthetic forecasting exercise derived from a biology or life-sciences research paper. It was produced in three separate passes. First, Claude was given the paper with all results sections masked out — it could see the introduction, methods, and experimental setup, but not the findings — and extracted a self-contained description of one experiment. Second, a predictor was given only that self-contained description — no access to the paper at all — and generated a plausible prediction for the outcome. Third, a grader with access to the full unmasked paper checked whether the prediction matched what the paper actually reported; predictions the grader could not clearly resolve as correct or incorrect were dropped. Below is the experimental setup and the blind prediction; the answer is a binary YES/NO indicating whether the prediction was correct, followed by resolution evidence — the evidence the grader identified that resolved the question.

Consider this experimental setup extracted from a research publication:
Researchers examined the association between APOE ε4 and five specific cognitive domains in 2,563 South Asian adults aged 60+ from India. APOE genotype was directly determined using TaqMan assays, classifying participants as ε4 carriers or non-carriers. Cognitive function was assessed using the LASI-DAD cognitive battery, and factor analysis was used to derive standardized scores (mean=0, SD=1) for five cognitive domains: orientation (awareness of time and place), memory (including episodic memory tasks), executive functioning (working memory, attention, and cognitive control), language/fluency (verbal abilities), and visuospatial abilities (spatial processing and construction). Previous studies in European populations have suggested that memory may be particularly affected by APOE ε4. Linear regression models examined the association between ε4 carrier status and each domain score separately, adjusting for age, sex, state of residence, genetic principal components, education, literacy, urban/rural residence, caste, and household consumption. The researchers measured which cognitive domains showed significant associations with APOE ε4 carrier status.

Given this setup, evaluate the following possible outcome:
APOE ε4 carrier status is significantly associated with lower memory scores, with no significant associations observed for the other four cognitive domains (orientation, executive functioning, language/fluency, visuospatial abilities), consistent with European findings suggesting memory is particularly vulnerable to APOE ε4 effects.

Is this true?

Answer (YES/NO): NO